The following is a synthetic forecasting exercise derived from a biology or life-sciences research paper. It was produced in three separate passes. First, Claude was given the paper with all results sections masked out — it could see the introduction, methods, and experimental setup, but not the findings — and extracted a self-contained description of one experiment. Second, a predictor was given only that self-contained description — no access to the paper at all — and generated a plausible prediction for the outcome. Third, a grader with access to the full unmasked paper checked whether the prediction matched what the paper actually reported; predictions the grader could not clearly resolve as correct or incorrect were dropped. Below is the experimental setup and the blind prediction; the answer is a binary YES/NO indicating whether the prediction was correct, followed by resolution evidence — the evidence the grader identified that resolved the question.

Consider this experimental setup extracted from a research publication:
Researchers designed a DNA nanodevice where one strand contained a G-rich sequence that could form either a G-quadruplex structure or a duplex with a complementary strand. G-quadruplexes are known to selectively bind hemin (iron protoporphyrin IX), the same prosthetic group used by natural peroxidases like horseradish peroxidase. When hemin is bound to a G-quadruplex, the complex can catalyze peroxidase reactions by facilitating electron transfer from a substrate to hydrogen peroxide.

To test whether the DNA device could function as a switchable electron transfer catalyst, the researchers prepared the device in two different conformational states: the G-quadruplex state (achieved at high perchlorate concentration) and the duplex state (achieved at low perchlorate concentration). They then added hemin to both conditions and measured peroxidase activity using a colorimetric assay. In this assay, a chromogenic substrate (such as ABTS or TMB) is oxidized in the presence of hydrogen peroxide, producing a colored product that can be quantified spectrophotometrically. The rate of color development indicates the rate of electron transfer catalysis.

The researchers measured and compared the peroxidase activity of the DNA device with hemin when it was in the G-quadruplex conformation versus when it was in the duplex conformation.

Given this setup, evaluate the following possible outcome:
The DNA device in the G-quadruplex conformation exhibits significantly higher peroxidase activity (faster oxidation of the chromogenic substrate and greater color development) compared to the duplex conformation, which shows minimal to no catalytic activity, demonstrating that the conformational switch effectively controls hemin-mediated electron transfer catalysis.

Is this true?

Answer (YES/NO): YES